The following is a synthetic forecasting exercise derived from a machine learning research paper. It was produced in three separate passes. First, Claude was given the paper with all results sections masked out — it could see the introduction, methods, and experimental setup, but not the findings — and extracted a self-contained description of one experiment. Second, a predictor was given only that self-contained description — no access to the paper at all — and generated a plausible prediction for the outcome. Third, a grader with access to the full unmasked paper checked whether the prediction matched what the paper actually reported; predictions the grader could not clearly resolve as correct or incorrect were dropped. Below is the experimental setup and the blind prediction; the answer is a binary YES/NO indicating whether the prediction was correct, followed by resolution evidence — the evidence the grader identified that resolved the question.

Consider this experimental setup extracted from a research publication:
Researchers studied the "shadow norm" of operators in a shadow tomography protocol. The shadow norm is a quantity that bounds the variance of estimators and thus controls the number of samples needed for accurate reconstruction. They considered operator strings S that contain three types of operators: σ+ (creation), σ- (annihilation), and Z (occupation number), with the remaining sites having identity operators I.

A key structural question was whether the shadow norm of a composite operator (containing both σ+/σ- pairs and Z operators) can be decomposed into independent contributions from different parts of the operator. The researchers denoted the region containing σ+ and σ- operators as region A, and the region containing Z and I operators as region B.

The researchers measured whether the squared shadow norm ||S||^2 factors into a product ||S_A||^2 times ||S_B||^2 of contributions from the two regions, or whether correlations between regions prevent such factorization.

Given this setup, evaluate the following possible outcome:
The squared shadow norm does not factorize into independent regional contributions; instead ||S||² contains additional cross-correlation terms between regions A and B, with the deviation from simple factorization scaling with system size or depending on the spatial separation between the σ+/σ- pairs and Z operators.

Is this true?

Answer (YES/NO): NO